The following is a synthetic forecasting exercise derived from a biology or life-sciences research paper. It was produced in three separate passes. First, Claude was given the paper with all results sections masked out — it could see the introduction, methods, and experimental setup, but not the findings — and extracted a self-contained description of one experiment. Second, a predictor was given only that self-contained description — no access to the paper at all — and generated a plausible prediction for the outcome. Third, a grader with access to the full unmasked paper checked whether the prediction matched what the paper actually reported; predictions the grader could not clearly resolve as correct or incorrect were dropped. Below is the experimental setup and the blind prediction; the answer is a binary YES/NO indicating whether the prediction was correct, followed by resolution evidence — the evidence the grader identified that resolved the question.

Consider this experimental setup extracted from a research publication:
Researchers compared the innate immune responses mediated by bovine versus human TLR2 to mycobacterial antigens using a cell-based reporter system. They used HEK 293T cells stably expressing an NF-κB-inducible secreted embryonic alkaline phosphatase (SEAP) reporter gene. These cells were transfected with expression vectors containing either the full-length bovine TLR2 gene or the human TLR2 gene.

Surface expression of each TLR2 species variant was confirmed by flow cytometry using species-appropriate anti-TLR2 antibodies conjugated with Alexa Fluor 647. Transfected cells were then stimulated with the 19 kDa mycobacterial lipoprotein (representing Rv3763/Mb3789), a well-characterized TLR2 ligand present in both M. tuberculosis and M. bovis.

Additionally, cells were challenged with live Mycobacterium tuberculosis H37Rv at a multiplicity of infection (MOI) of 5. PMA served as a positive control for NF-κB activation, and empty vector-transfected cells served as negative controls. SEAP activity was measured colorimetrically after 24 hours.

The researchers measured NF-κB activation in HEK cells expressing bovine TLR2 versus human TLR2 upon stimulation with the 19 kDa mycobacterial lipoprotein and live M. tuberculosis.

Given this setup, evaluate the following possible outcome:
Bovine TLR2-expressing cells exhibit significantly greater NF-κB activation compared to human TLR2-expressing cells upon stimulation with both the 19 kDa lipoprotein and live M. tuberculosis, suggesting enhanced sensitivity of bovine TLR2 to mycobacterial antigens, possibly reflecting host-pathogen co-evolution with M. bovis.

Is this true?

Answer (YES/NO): NO